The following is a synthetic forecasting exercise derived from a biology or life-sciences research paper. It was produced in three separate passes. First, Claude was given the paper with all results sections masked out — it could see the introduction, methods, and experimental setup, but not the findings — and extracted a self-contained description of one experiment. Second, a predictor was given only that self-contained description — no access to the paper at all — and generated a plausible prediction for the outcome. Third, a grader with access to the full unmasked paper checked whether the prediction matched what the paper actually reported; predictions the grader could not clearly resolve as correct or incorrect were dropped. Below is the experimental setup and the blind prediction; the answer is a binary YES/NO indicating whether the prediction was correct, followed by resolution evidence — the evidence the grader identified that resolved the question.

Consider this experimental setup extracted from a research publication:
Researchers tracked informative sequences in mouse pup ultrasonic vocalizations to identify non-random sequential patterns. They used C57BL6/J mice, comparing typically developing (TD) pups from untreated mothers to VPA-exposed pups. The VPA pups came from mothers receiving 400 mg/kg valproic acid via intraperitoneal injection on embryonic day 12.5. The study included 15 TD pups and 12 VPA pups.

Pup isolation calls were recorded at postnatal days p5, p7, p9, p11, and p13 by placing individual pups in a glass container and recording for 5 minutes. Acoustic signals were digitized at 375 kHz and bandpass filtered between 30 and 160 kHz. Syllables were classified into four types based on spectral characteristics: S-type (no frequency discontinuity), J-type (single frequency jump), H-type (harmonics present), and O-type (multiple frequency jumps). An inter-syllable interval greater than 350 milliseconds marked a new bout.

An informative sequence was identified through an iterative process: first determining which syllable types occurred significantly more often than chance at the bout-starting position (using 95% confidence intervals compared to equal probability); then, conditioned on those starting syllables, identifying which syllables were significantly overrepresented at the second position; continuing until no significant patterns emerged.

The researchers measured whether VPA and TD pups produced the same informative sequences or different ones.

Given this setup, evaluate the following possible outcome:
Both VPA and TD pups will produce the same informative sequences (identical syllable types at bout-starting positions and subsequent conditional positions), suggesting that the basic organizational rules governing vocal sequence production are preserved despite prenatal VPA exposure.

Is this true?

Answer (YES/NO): NO